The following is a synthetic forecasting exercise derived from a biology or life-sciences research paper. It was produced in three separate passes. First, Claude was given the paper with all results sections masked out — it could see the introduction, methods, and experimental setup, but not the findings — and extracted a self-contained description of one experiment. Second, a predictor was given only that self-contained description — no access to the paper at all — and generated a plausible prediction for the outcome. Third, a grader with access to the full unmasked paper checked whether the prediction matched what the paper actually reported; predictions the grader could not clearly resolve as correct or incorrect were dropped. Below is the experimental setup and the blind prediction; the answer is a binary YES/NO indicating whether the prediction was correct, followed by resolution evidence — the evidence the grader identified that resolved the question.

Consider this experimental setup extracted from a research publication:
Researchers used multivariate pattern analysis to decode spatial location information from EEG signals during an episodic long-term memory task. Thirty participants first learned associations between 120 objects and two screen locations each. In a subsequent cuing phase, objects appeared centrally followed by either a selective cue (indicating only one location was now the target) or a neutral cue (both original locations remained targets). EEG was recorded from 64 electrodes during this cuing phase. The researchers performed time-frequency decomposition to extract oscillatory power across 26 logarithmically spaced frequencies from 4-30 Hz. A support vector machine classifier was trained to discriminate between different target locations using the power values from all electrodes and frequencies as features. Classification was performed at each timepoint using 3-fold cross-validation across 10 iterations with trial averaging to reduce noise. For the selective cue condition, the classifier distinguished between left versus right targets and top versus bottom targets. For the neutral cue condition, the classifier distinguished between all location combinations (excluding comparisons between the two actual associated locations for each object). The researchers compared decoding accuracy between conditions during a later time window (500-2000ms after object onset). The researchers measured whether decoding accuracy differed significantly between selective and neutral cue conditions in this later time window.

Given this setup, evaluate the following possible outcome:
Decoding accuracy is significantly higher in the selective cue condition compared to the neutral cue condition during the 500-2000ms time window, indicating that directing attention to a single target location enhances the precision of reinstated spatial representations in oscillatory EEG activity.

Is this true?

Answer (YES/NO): YES